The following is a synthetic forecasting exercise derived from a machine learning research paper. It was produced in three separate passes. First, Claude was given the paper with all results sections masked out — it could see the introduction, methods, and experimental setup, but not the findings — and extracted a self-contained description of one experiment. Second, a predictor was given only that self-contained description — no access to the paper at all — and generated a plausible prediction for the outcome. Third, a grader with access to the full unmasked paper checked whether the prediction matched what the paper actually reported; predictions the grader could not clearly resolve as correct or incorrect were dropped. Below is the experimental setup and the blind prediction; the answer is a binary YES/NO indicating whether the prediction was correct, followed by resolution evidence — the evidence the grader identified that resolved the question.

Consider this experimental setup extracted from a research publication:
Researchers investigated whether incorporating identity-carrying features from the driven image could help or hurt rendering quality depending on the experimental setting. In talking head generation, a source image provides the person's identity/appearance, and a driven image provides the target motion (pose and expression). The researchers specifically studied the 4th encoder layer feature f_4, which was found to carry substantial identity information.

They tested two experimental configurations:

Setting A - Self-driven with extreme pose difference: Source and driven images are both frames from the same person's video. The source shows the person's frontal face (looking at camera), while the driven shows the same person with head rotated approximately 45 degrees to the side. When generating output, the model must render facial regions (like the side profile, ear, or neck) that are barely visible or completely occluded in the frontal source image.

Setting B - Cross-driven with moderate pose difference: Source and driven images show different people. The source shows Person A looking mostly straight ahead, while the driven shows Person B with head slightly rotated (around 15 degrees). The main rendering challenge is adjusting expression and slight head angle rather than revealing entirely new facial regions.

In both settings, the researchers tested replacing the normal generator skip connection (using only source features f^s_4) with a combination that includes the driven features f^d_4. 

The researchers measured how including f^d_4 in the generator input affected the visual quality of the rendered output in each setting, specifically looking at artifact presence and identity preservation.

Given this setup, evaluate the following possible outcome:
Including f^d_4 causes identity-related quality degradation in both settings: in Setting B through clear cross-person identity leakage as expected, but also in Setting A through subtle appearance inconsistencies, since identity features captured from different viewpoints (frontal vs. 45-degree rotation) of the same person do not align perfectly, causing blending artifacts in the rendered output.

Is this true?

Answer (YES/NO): NO